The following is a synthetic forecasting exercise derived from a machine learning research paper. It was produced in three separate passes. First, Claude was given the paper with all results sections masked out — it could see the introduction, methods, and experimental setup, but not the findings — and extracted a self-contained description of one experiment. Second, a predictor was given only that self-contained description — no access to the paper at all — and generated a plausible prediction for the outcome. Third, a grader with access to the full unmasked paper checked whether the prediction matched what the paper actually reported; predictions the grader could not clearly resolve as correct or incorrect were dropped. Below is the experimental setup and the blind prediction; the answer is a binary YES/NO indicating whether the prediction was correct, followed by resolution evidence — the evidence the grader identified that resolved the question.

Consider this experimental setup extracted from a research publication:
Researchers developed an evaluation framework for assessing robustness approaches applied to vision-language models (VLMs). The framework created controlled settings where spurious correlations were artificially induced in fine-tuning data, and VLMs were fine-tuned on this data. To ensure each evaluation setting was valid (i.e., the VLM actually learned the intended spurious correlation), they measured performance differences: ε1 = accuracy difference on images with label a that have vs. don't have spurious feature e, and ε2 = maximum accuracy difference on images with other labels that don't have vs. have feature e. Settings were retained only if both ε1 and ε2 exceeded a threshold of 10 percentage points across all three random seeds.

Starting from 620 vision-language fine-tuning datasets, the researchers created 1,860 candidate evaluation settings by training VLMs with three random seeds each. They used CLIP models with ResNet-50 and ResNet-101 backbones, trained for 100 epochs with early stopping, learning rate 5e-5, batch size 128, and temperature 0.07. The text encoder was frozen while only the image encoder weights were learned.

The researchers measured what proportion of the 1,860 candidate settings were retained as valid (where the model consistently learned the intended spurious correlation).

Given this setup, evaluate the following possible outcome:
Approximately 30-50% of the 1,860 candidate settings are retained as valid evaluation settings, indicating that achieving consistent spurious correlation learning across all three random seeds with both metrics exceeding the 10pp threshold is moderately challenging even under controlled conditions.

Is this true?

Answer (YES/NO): YES